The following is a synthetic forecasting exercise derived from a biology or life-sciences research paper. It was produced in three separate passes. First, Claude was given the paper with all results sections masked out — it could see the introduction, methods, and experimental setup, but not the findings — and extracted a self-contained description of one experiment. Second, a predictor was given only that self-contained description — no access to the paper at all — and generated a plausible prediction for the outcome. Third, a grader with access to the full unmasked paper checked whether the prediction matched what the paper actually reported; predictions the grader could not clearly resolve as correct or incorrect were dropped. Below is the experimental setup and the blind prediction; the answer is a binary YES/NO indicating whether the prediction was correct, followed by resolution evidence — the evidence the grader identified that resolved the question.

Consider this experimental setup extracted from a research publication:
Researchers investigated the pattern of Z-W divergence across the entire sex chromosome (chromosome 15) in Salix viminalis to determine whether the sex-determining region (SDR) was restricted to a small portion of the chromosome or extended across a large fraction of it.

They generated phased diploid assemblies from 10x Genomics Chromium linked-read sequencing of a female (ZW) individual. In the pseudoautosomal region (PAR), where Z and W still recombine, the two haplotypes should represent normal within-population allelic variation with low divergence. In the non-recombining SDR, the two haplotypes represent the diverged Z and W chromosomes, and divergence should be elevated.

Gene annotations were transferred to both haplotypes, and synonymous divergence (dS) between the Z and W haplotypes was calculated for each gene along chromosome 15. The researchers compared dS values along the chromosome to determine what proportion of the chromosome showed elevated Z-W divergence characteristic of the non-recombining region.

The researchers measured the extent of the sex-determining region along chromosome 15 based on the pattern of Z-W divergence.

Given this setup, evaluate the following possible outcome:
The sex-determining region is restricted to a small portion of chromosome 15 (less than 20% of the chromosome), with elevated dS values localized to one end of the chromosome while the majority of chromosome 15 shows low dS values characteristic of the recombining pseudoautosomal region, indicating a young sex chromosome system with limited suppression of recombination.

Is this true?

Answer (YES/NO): NO